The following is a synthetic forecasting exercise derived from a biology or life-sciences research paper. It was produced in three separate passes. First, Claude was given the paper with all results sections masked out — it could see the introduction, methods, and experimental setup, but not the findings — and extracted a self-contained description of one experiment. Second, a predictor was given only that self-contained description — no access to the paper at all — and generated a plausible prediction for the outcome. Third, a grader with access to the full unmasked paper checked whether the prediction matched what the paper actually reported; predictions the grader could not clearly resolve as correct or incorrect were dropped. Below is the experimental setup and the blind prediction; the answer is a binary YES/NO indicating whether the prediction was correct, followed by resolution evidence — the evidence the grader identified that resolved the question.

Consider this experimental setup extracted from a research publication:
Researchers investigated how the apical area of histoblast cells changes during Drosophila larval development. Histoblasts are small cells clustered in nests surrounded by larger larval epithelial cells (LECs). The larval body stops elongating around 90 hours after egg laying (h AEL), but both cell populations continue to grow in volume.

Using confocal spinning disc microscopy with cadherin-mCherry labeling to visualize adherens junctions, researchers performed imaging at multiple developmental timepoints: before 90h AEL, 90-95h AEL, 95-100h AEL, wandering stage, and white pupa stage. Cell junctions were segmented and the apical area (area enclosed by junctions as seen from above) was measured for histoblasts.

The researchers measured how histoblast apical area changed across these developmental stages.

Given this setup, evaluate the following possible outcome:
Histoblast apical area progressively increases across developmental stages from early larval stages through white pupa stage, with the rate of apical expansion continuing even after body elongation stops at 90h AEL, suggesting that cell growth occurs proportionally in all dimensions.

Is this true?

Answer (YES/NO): NO